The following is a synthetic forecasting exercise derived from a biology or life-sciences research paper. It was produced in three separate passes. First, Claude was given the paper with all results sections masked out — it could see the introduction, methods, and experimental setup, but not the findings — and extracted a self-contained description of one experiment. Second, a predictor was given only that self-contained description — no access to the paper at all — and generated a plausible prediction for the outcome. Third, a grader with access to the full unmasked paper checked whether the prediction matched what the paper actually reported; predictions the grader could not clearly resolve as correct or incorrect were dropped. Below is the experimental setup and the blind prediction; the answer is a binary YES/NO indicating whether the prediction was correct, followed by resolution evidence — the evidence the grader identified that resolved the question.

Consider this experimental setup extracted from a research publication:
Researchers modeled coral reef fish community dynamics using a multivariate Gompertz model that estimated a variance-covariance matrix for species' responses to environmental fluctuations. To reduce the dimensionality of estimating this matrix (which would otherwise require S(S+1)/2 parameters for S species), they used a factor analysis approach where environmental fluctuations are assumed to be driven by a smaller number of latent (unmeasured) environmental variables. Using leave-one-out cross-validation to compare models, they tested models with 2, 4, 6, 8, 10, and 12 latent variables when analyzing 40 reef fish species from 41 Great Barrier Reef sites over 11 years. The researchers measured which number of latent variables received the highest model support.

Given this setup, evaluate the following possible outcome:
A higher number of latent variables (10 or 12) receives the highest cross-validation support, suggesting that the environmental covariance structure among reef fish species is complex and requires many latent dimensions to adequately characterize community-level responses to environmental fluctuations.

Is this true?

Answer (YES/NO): NO